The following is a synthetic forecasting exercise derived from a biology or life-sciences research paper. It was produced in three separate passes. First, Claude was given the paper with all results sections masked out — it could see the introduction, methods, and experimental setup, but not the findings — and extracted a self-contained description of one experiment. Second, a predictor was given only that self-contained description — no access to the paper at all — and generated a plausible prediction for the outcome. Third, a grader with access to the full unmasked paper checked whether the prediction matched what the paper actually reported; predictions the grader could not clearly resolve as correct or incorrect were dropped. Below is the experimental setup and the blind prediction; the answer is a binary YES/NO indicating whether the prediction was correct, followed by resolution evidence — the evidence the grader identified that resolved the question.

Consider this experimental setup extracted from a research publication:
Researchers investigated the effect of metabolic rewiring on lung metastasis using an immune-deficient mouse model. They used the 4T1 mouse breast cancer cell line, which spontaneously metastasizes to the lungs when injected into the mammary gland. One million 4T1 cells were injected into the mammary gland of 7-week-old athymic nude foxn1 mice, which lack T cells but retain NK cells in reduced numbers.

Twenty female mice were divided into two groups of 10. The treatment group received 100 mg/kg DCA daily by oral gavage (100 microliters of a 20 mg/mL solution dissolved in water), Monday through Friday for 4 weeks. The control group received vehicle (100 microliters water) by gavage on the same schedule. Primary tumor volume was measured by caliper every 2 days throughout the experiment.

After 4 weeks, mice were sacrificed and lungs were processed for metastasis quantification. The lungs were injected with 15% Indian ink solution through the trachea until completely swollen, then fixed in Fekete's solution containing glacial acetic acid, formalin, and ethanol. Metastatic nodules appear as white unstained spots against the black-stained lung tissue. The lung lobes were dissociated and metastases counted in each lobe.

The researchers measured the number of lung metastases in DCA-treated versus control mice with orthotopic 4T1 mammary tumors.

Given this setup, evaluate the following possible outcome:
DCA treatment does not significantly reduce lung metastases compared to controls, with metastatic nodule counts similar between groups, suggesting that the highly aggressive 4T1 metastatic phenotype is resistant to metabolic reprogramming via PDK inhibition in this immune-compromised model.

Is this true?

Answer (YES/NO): NO